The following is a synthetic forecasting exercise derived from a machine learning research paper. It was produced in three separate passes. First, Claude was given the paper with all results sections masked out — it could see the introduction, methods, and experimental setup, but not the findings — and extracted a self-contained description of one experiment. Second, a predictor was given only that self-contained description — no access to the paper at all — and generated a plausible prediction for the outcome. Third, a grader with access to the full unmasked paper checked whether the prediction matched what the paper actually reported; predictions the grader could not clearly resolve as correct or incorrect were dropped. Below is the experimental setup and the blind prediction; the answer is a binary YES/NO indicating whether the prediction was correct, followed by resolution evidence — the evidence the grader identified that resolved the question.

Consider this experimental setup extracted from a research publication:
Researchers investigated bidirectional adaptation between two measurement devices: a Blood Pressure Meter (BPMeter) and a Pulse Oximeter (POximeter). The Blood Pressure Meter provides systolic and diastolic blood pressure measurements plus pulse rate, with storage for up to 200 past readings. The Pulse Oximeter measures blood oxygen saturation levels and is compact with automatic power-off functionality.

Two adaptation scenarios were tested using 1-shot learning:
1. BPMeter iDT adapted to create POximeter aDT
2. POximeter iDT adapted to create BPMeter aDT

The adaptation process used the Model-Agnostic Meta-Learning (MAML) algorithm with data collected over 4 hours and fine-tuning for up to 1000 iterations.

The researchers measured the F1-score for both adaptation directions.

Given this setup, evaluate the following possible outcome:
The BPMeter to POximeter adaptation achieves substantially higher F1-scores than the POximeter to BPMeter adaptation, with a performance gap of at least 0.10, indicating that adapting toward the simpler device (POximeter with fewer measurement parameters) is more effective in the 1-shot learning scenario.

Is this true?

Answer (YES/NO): NO